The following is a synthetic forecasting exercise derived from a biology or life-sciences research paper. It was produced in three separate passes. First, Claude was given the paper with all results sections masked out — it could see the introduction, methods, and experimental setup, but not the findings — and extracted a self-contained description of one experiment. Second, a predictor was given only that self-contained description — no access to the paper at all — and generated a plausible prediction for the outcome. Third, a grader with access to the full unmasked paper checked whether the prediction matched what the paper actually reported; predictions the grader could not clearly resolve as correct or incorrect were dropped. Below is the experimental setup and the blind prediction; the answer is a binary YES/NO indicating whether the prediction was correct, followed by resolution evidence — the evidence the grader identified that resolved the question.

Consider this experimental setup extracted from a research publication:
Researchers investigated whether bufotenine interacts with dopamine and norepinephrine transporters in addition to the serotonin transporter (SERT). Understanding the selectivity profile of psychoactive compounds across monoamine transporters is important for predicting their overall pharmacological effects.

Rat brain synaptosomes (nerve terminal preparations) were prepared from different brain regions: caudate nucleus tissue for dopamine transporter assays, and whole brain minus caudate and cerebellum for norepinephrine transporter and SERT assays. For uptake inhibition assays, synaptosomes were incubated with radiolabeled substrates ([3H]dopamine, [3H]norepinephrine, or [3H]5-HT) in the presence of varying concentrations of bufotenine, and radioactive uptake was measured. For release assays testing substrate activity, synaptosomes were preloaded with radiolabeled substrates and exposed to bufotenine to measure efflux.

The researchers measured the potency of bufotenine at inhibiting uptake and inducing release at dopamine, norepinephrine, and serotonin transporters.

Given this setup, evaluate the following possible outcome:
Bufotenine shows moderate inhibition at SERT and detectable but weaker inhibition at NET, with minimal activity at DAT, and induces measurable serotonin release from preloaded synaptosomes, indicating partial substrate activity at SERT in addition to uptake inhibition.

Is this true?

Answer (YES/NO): NO